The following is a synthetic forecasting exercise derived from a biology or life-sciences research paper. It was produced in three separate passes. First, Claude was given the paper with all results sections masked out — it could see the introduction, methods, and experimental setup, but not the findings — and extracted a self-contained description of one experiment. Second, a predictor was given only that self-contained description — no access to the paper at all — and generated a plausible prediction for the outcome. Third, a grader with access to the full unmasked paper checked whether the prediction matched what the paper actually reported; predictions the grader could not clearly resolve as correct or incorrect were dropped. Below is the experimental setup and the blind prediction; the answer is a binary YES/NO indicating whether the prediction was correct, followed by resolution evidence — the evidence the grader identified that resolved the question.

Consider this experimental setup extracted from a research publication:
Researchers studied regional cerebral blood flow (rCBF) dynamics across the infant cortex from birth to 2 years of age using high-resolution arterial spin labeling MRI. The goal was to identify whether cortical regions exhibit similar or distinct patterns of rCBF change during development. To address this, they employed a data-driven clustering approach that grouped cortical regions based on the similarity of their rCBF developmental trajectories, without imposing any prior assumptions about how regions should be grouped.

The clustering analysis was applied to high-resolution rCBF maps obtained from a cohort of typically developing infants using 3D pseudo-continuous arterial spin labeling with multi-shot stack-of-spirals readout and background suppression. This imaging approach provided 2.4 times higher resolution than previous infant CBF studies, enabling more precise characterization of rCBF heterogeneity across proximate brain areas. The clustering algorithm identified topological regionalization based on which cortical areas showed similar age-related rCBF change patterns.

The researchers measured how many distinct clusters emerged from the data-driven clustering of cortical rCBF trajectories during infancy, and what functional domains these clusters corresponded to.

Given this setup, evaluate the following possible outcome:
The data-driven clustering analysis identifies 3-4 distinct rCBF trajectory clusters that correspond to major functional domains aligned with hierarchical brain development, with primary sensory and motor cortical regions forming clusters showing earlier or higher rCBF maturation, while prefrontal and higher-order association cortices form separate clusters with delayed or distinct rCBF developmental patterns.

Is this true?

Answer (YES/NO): NO